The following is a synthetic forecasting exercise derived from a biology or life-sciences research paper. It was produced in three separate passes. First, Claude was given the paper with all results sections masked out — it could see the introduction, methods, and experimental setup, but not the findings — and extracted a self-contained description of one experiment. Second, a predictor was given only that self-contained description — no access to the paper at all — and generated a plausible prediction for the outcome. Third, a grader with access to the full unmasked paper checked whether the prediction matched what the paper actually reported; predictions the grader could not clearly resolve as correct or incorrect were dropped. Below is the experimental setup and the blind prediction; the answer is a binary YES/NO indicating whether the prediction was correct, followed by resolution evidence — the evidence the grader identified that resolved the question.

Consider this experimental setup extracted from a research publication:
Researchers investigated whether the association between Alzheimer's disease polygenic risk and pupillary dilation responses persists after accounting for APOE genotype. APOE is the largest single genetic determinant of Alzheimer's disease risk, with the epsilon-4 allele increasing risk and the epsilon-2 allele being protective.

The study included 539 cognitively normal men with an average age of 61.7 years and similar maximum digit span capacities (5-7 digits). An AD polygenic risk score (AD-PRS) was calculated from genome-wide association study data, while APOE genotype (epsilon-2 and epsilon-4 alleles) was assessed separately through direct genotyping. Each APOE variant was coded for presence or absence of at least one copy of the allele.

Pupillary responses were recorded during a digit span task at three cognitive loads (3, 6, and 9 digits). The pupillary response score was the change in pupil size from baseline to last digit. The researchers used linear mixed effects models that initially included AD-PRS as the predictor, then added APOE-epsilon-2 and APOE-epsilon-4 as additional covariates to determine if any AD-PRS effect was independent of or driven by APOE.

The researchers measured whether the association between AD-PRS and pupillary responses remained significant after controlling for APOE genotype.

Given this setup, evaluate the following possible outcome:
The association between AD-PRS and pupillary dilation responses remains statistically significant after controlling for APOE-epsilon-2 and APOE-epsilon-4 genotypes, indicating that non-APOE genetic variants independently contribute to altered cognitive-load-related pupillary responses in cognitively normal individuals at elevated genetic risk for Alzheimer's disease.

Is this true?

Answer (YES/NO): YES